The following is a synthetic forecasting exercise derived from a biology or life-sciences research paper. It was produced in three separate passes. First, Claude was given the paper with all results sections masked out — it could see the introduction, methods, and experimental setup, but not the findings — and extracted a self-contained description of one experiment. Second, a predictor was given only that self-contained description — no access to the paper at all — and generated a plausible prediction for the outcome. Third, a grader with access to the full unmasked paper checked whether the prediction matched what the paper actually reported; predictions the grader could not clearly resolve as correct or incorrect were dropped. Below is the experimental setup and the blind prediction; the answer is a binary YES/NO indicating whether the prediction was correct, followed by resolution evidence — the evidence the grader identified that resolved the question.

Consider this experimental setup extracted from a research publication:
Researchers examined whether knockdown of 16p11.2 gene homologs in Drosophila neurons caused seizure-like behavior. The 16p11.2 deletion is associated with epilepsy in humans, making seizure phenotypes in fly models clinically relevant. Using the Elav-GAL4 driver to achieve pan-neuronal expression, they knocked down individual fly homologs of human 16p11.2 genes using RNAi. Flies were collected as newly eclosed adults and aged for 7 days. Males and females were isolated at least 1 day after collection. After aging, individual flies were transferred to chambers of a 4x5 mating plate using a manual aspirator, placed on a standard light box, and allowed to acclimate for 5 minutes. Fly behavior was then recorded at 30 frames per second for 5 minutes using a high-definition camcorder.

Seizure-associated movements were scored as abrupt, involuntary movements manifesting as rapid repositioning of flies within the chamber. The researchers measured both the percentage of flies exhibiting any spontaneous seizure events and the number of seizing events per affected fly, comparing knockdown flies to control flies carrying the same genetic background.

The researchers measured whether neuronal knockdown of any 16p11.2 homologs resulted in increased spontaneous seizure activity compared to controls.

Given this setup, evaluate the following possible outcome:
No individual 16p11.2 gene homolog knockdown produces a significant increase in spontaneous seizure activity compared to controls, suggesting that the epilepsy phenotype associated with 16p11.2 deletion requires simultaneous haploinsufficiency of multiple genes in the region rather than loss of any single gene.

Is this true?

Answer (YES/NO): NO